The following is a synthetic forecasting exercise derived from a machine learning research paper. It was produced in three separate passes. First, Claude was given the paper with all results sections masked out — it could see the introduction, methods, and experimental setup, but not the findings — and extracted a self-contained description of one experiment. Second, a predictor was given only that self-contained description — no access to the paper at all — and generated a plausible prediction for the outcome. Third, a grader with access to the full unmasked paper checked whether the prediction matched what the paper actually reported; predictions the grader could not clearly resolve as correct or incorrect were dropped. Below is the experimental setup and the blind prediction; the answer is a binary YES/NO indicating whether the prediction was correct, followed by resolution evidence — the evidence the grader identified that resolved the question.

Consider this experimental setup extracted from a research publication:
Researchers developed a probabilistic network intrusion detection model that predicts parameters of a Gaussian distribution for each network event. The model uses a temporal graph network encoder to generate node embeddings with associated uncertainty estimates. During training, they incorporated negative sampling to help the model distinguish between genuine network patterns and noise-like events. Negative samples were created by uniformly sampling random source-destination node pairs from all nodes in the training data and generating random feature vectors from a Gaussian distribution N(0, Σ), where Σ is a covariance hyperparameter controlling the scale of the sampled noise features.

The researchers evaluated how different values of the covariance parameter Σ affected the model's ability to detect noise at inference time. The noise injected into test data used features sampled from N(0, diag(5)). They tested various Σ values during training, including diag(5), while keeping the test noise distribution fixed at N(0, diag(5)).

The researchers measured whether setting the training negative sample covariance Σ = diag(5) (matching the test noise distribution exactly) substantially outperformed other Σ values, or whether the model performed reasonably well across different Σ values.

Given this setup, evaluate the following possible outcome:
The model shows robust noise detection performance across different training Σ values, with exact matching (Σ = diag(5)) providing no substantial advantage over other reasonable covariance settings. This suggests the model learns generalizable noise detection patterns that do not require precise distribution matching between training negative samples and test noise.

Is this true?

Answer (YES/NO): YES